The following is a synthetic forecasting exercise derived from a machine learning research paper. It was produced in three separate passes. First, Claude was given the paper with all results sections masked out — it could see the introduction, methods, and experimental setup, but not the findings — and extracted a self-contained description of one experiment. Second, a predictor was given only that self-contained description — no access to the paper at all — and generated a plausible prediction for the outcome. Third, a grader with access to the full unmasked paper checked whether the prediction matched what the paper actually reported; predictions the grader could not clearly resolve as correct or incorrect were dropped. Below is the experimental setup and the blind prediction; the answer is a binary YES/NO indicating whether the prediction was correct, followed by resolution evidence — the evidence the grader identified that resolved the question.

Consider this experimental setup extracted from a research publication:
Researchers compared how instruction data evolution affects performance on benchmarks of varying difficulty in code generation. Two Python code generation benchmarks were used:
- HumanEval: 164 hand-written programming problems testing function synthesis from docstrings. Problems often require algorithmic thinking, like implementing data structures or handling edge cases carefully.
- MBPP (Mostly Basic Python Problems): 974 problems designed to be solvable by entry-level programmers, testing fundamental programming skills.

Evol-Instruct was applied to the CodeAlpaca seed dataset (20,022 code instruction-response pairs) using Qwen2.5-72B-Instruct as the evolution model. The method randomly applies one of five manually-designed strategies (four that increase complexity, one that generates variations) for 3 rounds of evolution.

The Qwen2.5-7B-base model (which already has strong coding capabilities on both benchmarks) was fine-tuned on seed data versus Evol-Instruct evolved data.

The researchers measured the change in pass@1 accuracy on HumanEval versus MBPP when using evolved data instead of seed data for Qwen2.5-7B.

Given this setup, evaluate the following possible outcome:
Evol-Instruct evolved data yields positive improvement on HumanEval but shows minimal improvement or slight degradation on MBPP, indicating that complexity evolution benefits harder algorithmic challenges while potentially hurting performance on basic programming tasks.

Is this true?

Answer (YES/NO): YES